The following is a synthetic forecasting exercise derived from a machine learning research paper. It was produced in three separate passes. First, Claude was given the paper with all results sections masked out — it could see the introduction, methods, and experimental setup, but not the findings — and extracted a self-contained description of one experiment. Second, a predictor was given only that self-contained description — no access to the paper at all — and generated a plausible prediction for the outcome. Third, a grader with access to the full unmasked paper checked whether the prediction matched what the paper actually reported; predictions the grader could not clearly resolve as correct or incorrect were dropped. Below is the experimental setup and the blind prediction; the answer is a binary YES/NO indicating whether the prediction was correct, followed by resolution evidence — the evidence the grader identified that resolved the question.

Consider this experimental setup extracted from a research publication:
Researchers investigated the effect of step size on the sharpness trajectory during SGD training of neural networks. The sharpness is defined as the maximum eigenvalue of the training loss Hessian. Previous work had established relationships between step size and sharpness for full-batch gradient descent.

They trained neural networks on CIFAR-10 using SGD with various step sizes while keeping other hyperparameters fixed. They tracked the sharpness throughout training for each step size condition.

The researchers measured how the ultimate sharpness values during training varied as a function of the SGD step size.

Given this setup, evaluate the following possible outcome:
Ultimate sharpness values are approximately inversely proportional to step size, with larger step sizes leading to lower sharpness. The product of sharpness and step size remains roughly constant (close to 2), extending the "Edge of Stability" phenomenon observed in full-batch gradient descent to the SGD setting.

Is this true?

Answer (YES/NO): NO